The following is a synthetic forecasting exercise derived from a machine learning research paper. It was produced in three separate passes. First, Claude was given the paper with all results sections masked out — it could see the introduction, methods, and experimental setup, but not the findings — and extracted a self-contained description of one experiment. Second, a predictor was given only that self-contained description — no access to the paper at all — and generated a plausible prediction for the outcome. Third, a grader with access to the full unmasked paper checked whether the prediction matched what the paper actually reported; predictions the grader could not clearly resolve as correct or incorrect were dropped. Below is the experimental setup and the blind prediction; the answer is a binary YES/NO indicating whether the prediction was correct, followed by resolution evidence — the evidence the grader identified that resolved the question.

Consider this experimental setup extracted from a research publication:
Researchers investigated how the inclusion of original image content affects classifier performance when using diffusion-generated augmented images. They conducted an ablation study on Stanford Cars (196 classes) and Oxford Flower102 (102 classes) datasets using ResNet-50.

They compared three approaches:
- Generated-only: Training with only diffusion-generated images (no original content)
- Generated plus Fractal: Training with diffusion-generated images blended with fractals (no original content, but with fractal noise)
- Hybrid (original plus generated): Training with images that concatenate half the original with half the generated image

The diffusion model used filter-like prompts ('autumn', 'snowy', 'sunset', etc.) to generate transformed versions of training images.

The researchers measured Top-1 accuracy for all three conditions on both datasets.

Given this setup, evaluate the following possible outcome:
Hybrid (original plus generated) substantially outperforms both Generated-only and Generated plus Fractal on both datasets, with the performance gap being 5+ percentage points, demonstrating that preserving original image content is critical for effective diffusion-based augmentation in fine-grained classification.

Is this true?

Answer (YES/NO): NO